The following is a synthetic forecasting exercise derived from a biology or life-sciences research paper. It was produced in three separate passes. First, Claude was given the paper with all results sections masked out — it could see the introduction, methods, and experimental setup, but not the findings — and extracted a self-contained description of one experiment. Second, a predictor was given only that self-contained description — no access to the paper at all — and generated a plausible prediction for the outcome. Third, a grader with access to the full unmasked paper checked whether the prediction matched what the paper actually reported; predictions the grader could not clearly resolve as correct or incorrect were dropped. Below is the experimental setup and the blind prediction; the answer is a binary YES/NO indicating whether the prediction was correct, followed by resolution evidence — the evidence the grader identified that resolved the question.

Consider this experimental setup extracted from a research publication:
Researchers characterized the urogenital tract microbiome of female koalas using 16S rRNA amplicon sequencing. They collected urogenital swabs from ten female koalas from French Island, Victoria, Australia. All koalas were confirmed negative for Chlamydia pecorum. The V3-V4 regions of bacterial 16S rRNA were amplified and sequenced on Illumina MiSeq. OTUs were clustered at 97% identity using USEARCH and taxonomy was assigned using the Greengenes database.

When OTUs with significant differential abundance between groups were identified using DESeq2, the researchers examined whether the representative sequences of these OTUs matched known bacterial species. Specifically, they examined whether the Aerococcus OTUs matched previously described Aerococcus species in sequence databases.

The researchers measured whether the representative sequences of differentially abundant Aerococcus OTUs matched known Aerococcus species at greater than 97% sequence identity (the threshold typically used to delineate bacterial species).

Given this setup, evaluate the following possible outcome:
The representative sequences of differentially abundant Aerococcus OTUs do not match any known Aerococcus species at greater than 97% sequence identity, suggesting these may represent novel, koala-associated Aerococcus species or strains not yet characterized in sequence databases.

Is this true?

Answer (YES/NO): YES